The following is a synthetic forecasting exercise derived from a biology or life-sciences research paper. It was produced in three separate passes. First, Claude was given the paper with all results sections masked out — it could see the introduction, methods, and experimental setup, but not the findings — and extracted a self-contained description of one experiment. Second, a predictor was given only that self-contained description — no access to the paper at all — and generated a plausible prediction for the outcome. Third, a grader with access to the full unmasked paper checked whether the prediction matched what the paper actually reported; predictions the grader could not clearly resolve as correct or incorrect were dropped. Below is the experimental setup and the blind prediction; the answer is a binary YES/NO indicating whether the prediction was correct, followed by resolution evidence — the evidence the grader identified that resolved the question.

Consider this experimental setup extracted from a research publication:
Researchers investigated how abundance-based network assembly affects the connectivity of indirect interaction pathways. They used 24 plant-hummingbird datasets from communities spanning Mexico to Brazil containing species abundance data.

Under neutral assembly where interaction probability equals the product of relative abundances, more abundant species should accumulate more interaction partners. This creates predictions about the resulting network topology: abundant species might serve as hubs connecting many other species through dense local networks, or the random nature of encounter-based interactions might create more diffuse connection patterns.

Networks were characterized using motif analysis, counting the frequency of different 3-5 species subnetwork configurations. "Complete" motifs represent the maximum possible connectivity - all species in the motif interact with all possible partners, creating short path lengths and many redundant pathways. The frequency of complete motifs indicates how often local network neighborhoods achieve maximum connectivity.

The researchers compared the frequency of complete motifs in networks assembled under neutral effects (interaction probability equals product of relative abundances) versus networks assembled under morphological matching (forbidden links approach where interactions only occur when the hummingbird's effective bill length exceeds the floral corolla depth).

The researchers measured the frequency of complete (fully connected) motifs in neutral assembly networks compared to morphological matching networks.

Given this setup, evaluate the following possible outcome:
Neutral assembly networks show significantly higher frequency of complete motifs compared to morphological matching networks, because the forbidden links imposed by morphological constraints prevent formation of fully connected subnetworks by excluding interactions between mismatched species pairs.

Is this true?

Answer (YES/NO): YES